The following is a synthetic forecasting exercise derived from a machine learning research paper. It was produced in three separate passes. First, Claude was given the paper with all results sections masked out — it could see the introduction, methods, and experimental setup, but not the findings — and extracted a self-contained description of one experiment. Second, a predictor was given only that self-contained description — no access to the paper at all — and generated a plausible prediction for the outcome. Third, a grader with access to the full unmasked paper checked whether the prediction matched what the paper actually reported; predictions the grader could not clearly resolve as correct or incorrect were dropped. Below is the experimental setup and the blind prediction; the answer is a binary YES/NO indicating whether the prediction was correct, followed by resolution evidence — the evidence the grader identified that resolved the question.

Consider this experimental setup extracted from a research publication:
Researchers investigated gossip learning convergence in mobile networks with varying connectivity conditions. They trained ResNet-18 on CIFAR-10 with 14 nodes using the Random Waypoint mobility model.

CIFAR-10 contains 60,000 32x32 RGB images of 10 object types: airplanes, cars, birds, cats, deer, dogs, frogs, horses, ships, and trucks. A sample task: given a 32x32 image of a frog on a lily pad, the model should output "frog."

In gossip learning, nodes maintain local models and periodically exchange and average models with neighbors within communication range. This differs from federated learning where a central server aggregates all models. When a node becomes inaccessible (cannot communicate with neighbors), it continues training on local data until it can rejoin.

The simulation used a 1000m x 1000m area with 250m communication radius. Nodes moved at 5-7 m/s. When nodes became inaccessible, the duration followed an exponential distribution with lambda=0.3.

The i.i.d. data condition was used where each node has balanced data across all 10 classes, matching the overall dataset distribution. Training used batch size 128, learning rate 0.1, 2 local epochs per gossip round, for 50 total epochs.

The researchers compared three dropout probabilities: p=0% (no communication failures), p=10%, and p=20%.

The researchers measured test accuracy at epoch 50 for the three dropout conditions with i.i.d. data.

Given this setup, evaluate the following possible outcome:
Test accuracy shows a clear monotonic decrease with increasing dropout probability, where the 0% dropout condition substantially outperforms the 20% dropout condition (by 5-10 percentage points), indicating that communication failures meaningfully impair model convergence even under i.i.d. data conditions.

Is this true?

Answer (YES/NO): NO